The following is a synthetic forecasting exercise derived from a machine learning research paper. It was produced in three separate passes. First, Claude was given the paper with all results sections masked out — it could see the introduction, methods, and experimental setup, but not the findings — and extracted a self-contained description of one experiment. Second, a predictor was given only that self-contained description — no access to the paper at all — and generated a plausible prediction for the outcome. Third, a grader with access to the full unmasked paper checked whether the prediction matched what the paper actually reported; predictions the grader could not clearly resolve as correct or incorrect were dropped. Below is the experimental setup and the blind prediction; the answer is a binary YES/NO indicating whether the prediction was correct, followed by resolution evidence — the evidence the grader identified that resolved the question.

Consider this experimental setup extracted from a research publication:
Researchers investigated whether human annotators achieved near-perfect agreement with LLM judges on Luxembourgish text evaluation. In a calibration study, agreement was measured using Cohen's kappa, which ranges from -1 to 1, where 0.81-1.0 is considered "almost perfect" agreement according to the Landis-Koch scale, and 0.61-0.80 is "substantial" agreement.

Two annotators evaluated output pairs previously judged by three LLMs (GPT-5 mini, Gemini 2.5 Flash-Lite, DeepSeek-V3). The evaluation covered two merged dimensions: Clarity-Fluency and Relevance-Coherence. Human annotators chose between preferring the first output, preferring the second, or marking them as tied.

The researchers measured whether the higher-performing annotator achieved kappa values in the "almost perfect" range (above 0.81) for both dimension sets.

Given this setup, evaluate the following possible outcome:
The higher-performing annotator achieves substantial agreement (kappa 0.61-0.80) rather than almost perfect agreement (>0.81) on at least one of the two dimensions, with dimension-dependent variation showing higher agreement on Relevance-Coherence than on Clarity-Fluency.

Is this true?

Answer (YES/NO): NO